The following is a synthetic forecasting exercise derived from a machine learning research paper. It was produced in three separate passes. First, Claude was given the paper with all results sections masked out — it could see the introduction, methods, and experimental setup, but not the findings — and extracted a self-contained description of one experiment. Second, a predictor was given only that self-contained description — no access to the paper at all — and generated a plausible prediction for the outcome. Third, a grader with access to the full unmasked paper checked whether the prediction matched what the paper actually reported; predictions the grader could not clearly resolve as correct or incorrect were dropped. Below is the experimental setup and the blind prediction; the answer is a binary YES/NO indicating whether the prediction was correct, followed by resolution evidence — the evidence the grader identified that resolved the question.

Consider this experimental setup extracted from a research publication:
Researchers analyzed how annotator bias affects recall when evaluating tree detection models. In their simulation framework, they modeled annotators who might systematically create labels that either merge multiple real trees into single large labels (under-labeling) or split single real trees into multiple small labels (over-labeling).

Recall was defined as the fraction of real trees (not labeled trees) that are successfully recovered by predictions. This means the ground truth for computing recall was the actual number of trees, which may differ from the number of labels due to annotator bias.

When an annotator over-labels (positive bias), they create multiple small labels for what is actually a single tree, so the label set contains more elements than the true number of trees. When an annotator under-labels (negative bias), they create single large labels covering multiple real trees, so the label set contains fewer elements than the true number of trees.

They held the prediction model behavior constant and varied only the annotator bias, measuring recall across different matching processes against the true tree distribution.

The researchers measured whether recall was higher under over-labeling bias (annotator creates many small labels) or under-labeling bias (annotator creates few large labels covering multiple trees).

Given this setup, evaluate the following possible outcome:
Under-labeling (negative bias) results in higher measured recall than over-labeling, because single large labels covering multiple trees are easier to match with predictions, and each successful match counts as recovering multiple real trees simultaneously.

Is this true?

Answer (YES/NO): NO